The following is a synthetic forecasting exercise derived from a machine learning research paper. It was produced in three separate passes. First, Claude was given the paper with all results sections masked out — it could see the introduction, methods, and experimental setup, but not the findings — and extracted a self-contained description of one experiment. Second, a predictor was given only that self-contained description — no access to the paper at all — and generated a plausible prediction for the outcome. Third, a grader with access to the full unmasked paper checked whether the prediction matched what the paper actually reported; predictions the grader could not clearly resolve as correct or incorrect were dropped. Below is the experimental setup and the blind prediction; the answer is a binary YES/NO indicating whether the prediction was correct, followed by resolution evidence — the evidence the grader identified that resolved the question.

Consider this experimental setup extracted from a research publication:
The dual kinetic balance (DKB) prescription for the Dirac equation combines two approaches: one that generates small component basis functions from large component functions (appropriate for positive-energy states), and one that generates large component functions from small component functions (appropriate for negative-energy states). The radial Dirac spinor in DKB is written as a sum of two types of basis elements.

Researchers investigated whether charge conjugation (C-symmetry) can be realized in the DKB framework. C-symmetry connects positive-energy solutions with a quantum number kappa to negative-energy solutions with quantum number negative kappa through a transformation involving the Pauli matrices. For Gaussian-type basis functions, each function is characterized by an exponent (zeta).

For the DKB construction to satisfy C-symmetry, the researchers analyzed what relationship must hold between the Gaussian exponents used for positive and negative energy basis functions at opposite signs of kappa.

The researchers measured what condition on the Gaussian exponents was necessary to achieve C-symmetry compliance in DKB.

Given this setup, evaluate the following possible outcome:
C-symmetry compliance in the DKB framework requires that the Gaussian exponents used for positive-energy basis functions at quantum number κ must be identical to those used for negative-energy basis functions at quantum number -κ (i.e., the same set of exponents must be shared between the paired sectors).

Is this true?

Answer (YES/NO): YES